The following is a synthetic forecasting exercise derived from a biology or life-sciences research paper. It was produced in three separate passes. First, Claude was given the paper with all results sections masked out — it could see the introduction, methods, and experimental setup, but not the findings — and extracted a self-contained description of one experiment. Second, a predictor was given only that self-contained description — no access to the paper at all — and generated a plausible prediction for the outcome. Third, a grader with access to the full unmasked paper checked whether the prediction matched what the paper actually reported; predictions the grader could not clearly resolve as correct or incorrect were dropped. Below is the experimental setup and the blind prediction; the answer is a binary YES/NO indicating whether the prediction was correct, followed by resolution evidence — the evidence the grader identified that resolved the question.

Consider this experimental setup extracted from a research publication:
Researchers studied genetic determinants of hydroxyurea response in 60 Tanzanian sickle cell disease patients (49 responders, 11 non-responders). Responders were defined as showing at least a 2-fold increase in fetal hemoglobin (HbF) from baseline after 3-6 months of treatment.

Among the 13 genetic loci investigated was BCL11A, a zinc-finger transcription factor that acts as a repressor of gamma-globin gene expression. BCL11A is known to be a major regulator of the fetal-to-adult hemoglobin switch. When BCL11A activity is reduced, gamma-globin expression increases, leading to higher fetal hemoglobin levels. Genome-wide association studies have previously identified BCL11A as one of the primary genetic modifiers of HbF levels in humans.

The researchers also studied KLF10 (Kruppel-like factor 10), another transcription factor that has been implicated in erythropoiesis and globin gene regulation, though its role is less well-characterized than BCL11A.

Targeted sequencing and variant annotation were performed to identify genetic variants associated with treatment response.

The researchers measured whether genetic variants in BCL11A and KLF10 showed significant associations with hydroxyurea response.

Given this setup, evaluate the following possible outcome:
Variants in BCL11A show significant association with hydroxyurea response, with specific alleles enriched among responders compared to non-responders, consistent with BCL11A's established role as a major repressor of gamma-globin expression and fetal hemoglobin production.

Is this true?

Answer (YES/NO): NO